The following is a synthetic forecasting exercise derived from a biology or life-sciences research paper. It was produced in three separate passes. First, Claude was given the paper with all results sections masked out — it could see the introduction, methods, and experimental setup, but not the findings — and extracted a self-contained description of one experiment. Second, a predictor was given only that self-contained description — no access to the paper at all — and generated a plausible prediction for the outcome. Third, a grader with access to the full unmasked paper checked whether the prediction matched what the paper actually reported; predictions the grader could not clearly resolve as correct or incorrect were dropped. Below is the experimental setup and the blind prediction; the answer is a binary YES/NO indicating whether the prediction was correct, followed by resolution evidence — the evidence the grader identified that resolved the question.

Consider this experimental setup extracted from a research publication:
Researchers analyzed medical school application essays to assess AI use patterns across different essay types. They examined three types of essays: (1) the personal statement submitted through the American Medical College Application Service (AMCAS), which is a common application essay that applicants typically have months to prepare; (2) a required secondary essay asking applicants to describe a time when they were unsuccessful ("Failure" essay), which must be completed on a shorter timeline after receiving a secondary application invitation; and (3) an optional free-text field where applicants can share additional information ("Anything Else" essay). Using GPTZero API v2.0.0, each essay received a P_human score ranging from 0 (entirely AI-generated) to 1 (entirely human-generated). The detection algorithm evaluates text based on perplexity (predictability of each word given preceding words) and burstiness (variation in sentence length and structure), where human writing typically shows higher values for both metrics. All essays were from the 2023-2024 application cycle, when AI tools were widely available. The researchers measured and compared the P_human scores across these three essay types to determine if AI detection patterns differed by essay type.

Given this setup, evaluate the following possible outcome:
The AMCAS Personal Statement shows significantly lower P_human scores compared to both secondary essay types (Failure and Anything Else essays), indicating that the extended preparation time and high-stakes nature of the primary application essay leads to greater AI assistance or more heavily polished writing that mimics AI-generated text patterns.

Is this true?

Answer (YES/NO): NO